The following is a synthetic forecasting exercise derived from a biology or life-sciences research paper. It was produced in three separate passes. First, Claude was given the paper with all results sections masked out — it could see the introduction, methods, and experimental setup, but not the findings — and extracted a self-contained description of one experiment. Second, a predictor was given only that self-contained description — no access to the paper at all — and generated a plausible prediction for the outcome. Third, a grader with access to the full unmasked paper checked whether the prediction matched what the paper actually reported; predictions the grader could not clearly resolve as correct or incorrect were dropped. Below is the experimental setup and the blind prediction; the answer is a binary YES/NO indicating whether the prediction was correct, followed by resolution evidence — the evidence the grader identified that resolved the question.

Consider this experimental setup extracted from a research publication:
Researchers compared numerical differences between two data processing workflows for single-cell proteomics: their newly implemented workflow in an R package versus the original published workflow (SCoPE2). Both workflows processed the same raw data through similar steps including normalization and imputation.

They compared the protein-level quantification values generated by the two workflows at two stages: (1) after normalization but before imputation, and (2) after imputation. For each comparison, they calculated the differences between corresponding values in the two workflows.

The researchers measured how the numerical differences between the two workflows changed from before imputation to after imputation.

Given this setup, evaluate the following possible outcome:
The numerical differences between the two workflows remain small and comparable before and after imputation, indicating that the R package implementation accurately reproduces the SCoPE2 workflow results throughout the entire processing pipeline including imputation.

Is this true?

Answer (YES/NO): NO